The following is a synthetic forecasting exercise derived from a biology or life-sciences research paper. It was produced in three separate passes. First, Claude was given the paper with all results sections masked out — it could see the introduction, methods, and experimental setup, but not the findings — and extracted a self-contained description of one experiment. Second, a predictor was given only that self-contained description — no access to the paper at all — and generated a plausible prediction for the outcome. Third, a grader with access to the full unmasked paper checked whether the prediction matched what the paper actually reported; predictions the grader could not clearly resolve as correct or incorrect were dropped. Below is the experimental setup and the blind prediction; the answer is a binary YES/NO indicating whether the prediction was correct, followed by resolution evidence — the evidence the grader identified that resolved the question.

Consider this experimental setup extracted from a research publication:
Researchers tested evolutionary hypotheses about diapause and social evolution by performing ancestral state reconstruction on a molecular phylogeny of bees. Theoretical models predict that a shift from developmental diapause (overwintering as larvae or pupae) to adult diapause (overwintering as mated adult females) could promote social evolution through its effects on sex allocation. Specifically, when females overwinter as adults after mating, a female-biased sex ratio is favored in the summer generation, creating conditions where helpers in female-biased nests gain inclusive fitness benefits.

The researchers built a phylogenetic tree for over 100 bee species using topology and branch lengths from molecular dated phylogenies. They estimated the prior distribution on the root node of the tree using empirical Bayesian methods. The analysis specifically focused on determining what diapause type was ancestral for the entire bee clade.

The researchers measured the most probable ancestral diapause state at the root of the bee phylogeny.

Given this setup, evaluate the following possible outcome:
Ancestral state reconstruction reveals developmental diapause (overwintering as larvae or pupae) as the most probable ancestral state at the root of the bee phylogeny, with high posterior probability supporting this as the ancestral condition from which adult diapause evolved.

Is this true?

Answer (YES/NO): YES